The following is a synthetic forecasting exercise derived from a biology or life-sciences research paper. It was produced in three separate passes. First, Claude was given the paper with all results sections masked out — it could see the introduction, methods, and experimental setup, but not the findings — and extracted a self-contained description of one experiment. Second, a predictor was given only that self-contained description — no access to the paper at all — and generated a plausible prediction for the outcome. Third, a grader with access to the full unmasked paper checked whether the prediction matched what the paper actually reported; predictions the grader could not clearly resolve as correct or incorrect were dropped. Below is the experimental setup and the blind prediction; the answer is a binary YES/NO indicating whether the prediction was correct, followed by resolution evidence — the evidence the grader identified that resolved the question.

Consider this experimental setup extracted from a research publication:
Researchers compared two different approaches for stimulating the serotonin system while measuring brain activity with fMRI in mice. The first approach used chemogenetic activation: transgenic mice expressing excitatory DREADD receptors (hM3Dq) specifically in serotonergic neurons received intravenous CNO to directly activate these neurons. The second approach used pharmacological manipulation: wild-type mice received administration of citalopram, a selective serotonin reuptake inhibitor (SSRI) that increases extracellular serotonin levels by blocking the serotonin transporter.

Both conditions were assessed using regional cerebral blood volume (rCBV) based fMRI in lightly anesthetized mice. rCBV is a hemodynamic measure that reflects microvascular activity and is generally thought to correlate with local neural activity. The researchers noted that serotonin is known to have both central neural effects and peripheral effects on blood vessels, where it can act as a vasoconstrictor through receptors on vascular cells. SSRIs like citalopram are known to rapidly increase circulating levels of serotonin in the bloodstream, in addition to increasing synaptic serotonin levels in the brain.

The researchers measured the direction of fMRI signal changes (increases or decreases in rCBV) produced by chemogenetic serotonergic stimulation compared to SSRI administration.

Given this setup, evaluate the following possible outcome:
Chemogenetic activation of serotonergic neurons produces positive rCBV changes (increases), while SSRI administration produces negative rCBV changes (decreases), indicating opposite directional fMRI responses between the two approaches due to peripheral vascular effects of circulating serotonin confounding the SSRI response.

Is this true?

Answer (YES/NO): YES